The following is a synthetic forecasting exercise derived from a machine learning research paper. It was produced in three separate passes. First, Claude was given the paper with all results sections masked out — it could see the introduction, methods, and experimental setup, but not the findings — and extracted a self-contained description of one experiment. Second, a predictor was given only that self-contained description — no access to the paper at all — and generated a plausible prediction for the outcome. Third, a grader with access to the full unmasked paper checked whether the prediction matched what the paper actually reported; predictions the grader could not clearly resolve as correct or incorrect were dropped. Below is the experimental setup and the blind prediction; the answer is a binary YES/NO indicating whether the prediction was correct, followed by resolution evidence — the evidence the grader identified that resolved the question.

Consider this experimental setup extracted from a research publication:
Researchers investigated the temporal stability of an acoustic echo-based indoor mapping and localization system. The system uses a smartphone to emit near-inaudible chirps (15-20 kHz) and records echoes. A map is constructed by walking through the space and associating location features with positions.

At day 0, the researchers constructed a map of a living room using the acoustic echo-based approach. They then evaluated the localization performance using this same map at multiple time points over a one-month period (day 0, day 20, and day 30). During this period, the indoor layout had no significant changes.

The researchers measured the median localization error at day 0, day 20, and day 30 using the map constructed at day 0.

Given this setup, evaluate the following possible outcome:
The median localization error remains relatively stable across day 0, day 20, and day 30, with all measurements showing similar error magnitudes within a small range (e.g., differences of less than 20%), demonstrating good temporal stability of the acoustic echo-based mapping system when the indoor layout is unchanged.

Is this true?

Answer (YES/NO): YES